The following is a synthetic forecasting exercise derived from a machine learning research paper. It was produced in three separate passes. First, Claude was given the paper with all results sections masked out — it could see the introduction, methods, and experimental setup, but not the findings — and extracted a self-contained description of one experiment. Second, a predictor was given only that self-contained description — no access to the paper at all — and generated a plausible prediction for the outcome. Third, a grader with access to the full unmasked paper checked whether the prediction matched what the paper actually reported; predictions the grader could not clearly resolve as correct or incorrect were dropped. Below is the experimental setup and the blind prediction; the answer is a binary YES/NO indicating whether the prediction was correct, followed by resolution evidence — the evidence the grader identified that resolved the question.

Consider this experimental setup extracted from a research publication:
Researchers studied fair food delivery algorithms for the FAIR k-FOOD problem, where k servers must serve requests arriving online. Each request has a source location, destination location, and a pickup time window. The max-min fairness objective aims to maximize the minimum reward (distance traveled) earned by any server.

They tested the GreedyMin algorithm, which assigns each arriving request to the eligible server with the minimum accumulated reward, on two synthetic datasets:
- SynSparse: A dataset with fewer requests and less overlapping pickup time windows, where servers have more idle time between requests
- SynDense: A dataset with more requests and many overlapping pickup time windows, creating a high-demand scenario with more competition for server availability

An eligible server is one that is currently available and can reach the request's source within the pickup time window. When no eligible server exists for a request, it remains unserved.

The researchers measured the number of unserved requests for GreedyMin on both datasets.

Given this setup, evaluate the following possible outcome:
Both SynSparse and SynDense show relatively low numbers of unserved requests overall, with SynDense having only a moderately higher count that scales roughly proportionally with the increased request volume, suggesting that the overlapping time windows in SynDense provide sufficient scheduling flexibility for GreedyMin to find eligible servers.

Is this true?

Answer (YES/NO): NO